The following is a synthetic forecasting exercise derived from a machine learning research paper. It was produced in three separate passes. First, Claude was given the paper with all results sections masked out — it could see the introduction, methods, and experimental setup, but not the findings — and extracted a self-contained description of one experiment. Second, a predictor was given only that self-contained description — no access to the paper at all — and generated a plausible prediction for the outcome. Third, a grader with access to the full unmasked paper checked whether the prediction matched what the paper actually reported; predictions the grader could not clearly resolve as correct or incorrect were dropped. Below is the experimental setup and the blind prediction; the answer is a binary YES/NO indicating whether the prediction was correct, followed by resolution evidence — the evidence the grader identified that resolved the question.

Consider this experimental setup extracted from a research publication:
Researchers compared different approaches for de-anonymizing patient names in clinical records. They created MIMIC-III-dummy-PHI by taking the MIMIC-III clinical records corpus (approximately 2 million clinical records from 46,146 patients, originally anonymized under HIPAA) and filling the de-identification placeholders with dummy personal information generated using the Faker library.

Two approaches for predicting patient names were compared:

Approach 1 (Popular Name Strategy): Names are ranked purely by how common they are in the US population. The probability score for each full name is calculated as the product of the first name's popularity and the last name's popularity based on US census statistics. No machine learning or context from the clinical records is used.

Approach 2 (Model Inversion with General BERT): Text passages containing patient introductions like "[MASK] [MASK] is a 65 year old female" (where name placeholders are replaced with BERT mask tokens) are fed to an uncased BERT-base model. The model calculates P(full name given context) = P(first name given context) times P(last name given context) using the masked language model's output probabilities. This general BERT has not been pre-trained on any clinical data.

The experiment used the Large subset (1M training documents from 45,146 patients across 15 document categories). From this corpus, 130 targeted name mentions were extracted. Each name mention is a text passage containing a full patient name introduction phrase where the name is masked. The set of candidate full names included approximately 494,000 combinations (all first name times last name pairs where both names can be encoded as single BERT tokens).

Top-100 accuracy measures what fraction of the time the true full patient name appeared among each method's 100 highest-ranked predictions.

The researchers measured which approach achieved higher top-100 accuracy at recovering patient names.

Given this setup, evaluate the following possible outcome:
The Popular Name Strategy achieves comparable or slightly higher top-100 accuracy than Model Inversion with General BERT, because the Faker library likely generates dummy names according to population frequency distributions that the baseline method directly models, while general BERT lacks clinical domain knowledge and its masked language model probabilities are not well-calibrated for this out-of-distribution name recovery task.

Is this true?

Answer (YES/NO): NO